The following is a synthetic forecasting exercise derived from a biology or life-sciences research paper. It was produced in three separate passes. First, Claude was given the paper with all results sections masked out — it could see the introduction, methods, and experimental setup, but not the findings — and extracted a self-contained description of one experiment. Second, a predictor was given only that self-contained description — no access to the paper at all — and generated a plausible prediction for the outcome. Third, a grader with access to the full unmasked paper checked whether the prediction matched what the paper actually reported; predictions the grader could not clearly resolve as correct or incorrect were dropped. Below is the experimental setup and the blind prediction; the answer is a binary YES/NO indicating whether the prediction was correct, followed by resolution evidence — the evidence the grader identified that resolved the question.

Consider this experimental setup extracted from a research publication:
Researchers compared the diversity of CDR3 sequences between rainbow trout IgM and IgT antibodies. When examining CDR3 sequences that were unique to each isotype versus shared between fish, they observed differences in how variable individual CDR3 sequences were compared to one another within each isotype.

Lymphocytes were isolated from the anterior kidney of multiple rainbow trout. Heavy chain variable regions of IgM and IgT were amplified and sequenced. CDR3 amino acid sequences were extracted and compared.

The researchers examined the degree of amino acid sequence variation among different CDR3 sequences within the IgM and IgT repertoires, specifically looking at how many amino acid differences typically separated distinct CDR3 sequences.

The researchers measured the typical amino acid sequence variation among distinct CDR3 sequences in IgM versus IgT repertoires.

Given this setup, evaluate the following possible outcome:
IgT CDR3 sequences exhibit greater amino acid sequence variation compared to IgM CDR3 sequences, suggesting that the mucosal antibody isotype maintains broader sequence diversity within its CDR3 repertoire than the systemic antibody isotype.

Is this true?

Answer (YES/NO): NO